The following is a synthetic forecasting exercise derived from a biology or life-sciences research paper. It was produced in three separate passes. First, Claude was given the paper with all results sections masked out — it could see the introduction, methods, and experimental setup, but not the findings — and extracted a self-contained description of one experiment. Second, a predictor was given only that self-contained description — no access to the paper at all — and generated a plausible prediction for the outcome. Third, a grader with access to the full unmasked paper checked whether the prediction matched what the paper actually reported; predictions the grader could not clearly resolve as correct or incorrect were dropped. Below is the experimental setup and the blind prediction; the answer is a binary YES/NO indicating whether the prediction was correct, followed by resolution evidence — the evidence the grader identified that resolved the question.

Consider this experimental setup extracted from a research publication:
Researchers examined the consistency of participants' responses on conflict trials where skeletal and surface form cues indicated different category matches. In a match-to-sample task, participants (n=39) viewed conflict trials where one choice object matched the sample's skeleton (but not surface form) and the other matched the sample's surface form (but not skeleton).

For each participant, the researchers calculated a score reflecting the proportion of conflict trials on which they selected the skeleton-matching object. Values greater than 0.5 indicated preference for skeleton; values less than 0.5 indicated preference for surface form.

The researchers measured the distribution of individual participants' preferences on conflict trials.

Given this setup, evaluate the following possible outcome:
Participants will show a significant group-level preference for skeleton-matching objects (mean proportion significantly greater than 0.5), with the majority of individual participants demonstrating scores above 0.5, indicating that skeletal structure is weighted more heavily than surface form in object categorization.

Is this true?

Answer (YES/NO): YES